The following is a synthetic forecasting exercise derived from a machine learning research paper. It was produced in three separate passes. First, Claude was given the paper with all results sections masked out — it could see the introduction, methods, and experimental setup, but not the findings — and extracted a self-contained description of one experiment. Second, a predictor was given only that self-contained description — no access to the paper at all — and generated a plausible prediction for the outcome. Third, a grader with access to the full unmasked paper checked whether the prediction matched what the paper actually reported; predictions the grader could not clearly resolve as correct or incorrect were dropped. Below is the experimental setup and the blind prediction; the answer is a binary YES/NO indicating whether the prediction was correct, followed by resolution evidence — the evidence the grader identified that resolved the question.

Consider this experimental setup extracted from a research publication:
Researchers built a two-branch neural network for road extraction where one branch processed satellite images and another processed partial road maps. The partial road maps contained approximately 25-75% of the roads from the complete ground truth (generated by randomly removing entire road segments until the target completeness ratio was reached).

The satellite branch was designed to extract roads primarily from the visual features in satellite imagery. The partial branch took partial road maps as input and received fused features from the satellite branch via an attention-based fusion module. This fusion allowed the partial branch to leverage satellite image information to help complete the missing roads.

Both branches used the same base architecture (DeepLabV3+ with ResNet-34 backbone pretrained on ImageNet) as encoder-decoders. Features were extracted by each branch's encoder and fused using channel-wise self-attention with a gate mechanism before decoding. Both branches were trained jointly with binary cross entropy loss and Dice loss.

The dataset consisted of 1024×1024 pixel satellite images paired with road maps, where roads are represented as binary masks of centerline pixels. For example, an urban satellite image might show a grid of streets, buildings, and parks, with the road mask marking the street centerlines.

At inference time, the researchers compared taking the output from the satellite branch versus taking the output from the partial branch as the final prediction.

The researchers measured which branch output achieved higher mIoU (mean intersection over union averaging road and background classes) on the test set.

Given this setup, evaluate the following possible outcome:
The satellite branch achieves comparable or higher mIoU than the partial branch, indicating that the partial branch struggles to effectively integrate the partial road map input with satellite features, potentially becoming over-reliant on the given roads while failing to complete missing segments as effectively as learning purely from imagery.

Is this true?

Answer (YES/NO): NO